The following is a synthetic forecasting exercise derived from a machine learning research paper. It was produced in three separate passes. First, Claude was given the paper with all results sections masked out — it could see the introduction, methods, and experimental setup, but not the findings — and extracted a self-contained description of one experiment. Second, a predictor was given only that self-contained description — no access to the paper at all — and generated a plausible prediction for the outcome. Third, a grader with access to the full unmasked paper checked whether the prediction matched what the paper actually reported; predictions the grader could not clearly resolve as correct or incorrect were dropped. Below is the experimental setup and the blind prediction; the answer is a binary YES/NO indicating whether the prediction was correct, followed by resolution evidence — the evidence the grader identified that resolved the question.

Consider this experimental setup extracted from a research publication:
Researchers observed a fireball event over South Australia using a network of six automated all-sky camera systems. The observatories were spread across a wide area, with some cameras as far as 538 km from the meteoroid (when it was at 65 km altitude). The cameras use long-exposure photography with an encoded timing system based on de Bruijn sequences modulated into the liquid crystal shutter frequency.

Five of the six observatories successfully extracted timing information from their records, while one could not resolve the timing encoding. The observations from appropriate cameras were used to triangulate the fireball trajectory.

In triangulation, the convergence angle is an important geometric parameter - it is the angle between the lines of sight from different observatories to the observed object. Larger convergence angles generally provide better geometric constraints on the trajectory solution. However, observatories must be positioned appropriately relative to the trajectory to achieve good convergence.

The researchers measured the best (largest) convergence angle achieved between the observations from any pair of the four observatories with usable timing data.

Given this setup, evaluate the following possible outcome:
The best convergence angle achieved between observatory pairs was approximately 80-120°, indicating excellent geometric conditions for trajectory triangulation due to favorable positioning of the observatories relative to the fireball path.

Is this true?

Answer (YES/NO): NO